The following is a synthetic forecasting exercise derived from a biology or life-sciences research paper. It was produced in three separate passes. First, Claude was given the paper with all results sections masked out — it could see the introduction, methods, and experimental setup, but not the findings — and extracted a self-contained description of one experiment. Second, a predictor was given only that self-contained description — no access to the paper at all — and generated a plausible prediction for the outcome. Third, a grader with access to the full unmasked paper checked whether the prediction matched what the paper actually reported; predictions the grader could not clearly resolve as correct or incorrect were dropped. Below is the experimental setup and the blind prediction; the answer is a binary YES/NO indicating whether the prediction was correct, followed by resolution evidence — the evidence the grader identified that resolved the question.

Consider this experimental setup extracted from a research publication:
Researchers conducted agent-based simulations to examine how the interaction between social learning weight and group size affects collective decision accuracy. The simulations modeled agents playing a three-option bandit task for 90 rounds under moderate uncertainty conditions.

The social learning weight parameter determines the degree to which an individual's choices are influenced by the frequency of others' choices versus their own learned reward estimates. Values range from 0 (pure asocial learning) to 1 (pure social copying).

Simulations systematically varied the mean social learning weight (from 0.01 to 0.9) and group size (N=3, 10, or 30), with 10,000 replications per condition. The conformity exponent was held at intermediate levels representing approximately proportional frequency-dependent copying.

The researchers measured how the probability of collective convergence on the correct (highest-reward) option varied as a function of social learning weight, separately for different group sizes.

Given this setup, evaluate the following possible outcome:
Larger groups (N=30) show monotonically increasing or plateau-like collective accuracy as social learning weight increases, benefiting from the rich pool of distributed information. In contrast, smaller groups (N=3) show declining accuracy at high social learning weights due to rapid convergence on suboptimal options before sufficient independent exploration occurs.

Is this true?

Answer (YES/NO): NO